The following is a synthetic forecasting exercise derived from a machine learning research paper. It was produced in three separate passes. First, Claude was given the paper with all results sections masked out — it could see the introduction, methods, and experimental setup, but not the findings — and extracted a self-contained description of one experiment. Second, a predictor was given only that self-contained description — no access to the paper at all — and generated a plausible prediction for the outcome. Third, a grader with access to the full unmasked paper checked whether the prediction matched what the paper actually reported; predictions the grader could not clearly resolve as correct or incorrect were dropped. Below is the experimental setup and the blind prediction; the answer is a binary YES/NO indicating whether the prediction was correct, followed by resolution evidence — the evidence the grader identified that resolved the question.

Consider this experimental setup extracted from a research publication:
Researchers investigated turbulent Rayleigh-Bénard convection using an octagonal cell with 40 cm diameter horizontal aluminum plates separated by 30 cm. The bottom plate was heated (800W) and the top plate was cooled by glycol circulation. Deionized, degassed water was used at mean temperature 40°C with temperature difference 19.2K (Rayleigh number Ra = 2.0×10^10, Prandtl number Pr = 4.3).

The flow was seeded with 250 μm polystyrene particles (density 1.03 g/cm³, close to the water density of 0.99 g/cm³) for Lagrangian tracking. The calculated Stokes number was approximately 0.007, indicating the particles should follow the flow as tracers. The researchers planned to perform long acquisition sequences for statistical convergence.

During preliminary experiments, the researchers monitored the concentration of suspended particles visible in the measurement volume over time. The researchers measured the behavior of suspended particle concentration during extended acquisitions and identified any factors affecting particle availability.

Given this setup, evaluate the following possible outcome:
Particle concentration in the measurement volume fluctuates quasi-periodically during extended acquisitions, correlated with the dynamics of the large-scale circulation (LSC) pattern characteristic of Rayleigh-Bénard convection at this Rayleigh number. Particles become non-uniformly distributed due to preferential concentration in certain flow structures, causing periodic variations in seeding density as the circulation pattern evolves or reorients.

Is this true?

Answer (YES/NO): NO